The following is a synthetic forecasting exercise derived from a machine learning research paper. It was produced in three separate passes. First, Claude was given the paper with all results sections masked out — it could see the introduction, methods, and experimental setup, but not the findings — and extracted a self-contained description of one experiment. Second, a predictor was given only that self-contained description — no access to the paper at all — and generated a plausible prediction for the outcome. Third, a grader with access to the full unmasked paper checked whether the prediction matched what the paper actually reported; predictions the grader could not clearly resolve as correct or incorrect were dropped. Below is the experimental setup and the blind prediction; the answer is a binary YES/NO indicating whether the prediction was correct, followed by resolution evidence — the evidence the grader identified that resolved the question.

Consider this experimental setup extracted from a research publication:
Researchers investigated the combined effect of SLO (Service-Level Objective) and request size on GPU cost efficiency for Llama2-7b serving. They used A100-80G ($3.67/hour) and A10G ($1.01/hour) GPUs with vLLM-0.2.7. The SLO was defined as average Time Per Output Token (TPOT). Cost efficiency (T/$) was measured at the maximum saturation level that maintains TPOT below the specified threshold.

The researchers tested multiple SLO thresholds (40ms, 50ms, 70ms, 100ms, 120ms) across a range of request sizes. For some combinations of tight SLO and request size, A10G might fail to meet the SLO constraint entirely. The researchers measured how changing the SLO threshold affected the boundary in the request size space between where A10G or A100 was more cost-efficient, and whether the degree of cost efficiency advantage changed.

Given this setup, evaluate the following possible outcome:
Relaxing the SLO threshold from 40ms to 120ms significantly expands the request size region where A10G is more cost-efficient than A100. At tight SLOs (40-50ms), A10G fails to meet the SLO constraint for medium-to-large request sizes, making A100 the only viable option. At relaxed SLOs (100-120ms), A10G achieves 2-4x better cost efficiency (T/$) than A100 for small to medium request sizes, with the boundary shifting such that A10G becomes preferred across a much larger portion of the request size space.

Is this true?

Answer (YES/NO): NO